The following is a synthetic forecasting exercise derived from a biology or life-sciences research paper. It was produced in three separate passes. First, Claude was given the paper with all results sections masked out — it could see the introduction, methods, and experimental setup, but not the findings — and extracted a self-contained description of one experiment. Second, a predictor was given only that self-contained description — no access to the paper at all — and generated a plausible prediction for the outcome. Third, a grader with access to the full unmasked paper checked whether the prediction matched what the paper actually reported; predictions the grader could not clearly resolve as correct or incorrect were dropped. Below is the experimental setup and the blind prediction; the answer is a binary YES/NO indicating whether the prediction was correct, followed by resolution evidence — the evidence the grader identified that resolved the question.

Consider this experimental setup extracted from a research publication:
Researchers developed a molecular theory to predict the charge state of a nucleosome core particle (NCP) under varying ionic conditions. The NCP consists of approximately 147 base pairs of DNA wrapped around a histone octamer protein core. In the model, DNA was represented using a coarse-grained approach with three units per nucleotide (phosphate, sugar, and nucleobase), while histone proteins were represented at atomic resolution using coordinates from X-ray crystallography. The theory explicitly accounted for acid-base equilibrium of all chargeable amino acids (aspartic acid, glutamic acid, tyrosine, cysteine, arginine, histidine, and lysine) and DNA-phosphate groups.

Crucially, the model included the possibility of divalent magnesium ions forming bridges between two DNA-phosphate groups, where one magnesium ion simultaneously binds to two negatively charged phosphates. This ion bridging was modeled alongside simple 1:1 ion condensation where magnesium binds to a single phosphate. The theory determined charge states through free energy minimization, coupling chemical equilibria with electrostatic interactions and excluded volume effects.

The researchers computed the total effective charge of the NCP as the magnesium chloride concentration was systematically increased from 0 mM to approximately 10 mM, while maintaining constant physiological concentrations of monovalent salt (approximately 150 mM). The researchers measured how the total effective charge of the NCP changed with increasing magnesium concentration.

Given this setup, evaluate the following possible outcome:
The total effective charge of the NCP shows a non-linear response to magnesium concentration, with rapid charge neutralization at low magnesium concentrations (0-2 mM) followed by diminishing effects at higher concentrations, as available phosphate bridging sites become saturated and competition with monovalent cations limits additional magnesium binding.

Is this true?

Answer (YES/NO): NO